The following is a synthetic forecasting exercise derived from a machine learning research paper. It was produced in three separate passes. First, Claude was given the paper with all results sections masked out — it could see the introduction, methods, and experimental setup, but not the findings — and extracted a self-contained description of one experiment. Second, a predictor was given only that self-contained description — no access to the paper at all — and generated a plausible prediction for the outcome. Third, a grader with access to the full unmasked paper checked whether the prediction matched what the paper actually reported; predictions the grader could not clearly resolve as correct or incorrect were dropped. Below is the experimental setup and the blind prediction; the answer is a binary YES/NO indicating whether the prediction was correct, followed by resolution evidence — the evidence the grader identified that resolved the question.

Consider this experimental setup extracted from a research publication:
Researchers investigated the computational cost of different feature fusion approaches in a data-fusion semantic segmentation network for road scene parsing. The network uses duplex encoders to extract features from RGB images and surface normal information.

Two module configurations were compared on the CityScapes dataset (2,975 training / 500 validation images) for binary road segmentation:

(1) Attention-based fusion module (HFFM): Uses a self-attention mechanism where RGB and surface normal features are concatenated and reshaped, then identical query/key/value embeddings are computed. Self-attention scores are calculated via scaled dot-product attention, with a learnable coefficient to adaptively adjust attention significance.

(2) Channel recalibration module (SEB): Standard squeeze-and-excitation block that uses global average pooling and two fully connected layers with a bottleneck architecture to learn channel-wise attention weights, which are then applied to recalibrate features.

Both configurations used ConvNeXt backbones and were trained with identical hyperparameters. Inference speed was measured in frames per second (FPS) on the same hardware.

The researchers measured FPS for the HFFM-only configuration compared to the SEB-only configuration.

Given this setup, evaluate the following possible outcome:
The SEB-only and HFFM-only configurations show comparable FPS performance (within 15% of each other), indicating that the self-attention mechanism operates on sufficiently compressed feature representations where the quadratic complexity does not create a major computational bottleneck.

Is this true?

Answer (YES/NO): YES